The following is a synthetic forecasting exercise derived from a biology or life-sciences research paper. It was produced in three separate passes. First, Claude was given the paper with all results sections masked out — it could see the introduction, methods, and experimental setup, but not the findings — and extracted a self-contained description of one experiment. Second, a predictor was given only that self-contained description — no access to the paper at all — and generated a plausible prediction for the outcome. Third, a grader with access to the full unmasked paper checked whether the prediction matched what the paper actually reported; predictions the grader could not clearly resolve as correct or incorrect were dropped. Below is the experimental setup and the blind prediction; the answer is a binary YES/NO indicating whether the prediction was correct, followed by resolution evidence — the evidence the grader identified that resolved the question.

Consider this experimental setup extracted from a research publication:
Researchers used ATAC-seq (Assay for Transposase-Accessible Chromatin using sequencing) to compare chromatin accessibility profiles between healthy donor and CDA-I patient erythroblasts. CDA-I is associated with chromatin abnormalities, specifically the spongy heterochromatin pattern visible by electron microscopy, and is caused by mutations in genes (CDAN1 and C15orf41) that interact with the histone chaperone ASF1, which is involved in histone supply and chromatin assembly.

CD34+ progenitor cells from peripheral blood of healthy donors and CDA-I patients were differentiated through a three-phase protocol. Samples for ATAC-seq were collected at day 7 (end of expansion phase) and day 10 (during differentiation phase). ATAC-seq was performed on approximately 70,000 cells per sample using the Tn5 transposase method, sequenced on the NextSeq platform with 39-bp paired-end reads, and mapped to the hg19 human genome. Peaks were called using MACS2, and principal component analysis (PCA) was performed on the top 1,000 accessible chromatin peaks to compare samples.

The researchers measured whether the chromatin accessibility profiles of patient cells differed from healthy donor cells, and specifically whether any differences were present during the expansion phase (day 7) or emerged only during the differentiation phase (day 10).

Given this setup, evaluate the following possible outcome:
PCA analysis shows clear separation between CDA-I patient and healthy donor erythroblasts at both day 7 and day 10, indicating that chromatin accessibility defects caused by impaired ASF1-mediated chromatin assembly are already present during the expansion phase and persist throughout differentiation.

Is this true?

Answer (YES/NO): NO